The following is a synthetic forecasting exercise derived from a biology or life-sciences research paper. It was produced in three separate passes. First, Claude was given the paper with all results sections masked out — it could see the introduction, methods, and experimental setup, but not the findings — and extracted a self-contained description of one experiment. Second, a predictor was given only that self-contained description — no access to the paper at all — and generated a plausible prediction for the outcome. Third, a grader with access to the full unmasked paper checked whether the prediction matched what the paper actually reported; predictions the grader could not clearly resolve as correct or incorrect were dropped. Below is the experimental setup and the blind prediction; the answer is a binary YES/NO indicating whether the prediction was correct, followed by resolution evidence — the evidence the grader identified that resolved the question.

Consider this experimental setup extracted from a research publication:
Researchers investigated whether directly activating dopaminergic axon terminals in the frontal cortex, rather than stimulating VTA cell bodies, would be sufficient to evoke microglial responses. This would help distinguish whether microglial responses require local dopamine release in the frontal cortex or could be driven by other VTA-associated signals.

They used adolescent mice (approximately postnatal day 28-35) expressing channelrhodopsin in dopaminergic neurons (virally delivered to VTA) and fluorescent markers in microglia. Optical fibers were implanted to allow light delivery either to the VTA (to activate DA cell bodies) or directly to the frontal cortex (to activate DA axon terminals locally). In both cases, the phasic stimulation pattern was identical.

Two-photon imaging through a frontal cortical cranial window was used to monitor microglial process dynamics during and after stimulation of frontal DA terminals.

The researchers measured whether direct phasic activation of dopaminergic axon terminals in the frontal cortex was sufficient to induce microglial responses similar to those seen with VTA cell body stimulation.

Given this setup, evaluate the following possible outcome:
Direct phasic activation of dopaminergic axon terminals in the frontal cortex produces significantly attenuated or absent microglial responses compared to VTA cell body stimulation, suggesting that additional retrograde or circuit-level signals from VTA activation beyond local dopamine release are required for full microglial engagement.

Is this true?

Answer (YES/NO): NO